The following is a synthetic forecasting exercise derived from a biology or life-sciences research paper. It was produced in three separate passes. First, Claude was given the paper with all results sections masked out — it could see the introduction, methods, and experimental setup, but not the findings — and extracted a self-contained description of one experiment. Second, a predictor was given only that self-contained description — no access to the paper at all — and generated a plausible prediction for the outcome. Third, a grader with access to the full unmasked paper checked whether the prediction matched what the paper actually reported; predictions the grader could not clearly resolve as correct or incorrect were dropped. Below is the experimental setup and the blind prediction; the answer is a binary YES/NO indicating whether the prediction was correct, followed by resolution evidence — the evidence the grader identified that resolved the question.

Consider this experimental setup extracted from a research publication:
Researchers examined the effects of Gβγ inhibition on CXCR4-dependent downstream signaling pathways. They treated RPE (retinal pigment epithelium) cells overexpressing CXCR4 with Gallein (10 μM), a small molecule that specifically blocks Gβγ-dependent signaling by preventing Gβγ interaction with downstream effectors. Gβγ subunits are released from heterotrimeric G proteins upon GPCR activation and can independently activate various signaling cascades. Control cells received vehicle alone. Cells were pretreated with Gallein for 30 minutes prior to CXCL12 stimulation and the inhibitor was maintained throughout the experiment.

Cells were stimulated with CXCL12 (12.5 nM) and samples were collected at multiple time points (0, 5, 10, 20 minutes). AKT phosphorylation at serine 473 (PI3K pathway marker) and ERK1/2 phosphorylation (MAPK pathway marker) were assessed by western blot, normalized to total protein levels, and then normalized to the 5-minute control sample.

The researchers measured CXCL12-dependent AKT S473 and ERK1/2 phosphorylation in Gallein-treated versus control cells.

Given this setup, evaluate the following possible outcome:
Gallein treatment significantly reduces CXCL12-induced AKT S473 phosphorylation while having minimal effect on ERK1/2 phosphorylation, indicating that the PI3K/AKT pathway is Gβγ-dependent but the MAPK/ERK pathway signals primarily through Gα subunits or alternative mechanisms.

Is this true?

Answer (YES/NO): NO